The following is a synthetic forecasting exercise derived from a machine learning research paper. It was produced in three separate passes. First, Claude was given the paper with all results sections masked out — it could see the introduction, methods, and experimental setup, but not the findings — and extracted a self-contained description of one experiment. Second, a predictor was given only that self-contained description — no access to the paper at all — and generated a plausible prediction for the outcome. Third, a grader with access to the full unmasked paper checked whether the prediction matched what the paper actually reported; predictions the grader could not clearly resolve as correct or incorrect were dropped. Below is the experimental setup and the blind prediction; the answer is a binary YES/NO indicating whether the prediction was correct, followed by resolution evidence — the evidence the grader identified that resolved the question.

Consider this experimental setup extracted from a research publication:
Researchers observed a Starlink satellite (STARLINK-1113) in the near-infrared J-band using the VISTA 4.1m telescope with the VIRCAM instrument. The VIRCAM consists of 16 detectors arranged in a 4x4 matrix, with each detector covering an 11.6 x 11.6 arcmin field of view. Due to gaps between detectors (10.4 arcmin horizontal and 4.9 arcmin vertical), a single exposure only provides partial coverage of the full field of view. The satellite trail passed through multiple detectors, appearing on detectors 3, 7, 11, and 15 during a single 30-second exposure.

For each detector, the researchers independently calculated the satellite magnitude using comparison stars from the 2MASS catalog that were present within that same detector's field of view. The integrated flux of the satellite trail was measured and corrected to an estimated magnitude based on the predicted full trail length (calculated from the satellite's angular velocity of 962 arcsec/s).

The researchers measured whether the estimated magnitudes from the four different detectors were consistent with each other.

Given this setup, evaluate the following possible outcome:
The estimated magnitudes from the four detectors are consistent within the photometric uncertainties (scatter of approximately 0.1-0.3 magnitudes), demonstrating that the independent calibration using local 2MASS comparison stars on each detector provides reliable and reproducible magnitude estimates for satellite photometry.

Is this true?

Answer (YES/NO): NO